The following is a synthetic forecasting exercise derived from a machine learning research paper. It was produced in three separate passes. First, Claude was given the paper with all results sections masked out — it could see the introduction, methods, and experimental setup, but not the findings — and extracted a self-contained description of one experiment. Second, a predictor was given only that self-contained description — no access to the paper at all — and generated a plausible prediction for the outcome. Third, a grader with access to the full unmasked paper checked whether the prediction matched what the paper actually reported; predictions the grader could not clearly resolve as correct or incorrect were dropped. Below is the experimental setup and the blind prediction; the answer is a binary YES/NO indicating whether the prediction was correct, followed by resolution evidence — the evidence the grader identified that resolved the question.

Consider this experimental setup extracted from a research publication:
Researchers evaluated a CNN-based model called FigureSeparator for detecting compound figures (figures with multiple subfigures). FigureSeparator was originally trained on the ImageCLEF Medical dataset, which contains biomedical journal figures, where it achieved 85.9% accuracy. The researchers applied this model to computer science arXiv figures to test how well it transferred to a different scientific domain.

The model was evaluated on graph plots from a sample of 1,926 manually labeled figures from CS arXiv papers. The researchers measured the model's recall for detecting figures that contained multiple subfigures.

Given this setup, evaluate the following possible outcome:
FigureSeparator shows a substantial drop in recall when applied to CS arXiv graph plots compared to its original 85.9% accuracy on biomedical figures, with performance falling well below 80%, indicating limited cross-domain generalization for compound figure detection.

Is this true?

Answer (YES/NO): NO